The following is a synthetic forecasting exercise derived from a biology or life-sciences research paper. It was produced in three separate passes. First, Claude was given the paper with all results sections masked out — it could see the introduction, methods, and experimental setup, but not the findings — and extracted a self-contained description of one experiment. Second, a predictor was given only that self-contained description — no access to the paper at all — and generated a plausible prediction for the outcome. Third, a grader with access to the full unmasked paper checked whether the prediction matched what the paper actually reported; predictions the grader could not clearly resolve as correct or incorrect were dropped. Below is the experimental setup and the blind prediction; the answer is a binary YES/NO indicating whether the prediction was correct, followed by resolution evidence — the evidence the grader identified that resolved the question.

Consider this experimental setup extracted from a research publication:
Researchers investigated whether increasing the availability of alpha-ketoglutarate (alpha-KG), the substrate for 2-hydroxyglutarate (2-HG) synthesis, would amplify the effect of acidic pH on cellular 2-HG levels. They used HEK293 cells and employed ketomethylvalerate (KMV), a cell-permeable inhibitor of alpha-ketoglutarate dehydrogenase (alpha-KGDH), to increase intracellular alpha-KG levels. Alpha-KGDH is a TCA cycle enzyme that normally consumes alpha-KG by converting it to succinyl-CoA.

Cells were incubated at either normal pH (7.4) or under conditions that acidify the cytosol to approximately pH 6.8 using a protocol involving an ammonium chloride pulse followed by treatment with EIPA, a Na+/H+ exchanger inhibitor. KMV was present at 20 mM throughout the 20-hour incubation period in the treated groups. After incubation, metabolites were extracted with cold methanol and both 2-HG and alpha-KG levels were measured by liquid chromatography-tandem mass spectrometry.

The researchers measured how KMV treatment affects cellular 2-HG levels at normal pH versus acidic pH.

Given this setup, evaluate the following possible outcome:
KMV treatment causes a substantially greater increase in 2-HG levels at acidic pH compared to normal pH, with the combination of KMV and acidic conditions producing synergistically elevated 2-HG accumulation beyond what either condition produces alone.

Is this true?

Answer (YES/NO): YES